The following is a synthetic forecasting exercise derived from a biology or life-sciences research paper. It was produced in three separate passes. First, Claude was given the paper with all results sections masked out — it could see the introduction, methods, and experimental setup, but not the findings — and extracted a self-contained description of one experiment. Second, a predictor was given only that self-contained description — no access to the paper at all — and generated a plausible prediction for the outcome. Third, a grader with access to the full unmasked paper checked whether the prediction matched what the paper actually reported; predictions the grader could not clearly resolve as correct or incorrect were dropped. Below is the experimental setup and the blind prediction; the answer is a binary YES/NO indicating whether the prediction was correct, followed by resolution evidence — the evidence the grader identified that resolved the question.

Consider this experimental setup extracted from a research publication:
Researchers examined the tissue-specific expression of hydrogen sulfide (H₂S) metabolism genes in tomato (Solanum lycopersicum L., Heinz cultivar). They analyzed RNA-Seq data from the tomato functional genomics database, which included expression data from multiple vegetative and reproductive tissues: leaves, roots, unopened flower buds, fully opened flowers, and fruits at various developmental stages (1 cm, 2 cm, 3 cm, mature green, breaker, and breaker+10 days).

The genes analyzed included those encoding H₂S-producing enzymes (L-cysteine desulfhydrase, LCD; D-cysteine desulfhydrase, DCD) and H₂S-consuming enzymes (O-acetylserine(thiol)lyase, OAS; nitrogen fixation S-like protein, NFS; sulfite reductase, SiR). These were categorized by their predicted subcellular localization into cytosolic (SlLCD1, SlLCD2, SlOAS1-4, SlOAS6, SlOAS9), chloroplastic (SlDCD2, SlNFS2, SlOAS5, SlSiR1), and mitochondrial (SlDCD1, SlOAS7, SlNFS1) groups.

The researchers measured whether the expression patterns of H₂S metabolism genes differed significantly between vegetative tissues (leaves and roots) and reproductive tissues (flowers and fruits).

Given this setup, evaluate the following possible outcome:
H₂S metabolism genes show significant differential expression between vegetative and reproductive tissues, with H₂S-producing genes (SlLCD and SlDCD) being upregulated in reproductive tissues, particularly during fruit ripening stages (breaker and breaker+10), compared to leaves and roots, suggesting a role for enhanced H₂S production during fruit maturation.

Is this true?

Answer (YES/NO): NO